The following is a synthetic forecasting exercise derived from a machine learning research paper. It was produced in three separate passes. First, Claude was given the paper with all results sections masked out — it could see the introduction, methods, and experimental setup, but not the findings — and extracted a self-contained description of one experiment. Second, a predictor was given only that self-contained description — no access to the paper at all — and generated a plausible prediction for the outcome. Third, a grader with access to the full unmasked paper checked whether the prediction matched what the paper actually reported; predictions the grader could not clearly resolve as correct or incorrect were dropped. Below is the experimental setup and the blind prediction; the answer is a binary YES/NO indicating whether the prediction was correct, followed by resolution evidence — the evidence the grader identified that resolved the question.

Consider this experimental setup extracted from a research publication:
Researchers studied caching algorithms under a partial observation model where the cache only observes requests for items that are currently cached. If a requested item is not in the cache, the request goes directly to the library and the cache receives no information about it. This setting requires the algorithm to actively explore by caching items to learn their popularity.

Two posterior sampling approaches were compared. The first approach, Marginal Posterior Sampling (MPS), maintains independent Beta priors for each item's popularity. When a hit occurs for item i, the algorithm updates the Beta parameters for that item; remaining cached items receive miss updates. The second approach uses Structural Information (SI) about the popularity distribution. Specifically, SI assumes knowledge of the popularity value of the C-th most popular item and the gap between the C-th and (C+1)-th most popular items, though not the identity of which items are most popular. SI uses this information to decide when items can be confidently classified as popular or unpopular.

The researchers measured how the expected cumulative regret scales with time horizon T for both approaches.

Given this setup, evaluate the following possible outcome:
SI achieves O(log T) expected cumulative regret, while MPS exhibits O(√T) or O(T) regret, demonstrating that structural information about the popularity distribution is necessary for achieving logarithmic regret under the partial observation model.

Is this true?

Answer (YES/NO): NO